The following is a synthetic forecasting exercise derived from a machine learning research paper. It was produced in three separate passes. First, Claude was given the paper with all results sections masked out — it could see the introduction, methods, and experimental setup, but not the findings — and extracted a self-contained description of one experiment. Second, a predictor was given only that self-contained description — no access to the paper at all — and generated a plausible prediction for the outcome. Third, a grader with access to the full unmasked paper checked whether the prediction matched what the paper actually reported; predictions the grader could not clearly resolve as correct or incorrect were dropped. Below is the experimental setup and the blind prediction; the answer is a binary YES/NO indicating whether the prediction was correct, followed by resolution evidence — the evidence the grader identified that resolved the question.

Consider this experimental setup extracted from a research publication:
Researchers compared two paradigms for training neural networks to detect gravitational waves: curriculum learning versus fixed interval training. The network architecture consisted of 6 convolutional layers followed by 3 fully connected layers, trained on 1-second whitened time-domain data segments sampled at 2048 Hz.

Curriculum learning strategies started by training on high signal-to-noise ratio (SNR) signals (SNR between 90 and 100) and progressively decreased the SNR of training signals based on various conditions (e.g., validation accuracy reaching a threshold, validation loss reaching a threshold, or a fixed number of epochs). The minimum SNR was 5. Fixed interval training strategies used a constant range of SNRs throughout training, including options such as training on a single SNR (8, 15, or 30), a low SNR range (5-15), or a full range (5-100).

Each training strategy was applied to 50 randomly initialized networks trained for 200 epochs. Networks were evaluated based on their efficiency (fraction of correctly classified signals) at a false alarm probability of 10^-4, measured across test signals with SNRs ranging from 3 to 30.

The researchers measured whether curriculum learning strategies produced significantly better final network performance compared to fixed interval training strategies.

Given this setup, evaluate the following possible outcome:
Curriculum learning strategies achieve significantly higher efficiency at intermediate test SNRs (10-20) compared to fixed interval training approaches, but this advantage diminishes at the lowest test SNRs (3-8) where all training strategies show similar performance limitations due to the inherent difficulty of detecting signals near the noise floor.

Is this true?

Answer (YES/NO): NO